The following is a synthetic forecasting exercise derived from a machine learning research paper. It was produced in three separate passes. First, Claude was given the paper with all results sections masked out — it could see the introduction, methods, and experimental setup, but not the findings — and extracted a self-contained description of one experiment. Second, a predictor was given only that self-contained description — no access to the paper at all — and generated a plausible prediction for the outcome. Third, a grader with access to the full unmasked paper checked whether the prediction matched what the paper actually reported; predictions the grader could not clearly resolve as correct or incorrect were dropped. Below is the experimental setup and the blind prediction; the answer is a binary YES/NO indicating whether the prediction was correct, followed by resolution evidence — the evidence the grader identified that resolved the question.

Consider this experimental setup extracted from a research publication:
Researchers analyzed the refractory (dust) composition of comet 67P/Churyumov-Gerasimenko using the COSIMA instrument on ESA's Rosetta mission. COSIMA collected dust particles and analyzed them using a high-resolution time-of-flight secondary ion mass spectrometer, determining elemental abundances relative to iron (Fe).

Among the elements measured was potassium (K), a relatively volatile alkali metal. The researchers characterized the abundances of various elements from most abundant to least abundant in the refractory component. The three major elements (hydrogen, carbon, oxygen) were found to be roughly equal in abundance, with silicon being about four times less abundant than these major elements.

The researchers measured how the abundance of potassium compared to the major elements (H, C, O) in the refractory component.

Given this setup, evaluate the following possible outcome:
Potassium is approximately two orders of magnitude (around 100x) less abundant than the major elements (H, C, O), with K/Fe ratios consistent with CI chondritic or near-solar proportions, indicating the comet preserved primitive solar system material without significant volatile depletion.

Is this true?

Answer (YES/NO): NO